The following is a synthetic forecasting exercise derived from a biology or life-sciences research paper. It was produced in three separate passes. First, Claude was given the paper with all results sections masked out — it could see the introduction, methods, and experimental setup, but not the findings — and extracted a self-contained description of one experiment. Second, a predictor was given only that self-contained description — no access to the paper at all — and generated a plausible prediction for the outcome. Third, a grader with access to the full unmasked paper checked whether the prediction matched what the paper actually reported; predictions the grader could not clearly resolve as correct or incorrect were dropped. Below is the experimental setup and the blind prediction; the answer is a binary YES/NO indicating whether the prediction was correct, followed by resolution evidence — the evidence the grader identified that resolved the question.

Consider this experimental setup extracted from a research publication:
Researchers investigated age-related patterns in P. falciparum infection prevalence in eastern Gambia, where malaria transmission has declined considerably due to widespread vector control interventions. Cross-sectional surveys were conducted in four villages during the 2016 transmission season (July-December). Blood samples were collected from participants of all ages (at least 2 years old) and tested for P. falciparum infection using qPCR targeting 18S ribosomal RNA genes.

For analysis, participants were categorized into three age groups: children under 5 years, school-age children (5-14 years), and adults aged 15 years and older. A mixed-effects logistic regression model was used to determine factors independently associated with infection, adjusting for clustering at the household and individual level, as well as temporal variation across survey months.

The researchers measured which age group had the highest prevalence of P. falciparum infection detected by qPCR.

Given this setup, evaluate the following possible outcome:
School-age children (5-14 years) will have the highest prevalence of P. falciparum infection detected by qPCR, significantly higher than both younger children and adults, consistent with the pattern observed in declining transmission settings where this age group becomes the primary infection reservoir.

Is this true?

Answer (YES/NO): YES